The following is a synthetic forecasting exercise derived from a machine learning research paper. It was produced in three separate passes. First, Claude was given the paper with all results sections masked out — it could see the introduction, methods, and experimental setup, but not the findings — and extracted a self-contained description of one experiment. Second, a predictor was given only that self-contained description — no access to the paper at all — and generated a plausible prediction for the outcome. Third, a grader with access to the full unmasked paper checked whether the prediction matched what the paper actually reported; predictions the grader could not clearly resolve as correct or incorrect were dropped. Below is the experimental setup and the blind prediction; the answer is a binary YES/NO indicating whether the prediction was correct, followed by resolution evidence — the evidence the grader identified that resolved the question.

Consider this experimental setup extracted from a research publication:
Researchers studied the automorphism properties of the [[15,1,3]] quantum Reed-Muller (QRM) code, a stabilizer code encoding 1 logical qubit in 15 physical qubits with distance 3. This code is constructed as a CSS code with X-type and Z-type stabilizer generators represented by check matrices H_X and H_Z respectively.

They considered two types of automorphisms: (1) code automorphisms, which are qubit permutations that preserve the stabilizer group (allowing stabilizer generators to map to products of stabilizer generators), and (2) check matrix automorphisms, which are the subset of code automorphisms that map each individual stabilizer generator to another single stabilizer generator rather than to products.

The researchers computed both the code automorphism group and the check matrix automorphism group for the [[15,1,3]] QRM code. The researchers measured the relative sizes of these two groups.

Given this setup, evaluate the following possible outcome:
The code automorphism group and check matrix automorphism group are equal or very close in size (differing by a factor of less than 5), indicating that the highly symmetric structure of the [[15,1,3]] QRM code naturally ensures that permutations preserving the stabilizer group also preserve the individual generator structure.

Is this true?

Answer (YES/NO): NO